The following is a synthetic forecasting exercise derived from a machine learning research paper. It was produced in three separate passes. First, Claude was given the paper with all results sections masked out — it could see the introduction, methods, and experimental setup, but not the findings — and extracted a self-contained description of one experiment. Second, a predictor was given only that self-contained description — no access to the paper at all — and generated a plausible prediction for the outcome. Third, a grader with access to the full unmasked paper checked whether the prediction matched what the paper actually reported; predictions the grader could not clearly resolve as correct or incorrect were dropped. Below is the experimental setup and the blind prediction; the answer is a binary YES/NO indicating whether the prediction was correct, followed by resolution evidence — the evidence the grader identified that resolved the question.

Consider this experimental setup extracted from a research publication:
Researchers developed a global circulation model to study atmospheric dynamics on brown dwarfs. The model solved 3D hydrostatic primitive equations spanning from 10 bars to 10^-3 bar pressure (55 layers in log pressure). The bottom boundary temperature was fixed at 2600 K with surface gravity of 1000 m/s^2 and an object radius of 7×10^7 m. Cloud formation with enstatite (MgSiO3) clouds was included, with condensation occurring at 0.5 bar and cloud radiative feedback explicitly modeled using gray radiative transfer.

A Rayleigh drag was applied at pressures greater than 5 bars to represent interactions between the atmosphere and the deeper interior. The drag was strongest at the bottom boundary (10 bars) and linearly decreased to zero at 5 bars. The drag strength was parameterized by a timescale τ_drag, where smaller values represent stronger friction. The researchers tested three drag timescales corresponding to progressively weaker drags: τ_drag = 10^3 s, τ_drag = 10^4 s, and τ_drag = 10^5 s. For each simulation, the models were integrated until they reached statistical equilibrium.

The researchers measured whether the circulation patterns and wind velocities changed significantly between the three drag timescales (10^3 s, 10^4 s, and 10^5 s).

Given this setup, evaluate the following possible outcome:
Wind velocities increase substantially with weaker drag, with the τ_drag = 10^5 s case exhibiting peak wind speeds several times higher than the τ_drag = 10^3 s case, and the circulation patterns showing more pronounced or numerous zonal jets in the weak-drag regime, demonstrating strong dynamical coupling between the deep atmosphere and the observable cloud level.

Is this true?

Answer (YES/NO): NO